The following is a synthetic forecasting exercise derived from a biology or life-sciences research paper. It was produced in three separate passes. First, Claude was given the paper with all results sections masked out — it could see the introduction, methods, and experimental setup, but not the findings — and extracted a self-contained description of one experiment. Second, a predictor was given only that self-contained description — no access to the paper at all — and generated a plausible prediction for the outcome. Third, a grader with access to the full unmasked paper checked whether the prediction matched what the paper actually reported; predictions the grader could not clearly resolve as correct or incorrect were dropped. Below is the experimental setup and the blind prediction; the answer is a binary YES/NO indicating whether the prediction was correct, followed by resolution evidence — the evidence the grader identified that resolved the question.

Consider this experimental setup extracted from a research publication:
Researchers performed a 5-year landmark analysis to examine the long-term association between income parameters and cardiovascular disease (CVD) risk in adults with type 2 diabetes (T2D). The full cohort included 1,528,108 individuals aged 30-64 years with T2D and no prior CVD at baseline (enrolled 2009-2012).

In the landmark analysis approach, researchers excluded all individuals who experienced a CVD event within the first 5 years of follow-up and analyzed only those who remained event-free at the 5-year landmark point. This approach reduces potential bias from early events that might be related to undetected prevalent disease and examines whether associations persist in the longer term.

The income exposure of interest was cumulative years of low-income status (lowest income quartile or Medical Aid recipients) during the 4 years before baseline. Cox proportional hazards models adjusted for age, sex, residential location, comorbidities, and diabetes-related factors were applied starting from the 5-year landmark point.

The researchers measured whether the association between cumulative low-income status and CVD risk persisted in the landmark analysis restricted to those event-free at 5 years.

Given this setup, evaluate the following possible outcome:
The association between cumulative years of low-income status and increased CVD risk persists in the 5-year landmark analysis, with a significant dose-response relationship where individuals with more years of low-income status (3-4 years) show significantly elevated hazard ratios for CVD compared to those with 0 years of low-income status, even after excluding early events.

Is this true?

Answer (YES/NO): YES